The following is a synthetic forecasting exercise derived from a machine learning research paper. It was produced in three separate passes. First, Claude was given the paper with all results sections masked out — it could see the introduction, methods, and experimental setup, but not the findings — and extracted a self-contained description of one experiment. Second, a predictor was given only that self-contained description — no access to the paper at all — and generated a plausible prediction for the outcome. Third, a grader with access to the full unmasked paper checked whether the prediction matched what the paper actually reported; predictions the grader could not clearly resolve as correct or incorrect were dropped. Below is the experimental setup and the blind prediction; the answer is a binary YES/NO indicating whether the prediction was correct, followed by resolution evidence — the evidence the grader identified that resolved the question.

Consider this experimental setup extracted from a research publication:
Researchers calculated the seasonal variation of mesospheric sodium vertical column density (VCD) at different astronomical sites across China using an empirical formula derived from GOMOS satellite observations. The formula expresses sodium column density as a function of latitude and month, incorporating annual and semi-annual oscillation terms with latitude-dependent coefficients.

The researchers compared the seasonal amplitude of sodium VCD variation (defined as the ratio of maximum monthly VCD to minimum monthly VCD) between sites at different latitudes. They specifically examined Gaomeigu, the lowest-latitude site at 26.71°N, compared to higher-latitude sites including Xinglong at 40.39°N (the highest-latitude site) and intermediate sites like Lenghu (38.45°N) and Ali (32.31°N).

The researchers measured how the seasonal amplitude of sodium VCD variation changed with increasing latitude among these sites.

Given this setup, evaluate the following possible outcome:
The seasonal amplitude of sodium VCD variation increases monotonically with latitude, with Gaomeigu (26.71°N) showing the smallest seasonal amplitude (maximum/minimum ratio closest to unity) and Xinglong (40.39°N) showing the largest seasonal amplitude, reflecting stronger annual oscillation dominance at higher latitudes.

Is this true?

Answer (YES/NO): YES